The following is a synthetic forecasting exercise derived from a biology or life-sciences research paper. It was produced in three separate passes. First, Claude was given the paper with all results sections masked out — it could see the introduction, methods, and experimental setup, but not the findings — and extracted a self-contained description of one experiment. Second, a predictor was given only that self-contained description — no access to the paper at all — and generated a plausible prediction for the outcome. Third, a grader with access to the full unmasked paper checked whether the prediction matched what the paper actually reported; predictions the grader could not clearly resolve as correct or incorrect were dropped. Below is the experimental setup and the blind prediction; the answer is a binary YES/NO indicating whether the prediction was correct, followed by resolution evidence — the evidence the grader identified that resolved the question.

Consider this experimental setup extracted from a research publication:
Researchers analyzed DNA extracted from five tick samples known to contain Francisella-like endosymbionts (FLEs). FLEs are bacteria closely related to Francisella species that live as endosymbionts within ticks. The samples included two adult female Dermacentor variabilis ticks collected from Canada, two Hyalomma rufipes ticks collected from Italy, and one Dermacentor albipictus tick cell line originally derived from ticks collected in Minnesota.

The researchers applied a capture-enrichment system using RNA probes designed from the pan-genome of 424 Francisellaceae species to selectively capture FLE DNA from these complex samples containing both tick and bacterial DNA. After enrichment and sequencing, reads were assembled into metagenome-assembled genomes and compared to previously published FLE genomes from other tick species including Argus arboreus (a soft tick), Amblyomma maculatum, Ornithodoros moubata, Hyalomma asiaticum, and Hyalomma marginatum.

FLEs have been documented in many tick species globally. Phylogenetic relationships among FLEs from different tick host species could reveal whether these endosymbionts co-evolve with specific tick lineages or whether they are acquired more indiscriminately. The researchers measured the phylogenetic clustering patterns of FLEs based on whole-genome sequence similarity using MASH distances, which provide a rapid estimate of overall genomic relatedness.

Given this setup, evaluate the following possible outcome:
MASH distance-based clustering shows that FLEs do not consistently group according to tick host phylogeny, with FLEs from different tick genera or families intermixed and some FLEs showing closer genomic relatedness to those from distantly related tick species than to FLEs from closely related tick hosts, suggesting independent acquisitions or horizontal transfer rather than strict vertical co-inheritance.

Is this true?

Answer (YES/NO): YES